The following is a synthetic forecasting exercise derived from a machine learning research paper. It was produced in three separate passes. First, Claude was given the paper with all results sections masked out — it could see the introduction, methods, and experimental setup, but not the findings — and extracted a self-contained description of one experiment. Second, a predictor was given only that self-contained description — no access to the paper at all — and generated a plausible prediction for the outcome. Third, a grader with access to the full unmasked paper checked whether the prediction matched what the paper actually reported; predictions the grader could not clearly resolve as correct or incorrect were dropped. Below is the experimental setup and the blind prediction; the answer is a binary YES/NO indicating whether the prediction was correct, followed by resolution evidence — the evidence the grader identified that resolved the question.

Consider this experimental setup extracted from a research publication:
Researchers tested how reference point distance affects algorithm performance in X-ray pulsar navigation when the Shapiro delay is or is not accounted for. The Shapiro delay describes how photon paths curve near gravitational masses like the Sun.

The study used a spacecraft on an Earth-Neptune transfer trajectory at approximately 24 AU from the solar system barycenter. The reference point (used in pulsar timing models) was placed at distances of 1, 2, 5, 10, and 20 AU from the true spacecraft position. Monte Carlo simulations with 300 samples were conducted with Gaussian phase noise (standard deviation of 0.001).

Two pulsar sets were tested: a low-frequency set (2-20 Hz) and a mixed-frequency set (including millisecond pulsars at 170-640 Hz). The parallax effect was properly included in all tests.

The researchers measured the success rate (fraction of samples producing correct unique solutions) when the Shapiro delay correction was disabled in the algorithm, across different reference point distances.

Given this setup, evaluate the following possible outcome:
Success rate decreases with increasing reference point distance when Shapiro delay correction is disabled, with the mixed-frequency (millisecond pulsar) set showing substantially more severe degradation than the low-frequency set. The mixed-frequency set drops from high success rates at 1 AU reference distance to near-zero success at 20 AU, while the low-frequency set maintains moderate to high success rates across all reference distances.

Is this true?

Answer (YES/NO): NO